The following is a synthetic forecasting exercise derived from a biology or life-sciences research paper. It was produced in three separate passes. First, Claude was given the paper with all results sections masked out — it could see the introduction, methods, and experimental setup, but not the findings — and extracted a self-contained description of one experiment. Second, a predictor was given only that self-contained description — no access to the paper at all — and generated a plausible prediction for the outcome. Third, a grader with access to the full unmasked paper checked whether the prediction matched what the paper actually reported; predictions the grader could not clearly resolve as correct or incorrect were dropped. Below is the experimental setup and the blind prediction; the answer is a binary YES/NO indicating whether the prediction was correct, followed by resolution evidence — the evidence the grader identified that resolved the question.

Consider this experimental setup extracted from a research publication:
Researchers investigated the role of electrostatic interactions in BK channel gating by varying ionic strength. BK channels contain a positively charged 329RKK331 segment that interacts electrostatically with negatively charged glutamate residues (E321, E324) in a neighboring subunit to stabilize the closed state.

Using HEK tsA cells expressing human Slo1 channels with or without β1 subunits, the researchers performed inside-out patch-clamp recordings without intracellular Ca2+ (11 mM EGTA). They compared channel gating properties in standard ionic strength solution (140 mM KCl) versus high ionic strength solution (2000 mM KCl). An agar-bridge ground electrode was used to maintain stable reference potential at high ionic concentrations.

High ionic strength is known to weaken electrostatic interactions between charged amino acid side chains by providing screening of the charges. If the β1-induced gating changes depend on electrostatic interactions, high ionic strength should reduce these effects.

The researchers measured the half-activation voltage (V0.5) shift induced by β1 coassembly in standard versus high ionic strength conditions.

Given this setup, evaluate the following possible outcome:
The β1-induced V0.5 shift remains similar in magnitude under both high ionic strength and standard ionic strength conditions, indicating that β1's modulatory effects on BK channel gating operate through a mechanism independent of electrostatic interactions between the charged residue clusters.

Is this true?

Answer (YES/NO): NO